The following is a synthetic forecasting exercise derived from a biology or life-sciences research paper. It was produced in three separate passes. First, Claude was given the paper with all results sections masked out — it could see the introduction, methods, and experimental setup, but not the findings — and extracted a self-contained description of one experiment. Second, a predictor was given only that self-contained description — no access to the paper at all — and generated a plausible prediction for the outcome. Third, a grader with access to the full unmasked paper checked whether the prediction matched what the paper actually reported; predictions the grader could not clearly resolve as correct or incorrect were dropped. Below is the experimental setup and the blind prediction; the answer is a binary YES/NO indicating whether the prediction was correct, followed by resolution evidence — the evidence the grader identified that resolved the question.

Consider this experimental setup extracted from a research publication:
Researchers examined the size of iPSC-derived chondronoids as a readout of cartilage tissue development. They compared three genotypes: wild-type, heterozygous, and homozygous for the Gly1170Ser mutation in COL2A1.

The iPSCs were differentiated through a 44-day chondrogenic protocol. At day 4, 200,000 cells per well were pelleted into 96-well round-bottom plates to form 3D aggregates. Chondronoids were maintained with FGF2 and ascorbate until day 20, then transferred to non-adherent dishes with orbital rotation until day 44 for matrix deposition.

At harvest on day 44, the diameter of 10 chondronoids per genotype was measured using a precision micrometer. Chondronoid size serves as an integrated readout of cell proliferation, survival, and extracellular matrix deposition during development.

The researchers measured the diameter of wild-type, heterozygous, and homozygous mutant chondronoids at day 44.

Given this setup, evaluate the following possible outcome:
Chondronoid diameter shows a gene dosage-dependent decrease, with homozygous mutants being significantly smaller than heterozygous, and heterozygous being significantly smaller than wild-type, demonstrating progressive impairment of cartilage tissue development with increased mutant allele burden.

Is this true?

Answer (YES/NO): NO